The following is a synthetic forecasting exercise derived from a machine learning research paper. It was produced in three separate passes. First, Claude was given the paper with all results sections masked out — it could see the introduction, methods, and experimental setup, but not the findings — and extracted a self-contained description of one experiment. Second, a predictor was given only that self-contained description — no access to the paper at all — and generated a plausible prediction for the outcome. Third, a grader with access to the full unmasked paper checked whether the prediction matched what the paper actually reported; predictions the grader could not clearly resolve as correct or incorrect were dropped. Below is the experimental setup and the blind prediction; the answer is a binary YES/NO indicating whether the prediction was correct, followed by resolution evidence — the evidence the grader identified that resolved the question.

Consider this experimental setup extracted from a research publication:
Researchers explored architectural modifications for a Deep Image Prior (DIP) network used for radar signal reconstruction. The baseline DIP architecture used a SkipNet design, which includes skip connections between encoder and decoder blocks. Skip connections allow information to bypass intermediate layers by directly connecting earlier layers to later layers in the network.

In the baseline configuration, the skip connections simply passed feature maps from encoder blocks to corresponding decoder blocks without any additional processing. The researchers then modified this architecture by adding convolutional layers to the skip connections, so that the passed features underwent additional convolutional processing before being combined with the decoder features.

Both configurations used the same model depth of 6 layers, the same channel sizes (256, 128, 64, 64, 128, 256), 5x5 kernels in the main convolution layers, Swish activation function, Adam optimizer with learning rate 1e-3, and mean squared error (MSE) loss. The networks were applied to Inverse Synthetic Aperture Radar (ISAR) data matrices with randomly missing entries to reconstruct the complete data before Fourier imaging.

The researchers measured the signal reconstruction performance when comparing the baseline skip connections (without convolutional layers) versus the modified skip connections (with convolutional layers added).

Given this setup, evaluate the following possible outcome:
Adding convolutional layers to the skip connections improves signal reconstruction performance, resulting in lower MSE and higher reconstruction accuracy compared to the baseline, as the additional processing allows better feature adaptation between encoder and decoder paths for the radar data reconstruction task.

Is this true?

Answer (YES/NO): YES